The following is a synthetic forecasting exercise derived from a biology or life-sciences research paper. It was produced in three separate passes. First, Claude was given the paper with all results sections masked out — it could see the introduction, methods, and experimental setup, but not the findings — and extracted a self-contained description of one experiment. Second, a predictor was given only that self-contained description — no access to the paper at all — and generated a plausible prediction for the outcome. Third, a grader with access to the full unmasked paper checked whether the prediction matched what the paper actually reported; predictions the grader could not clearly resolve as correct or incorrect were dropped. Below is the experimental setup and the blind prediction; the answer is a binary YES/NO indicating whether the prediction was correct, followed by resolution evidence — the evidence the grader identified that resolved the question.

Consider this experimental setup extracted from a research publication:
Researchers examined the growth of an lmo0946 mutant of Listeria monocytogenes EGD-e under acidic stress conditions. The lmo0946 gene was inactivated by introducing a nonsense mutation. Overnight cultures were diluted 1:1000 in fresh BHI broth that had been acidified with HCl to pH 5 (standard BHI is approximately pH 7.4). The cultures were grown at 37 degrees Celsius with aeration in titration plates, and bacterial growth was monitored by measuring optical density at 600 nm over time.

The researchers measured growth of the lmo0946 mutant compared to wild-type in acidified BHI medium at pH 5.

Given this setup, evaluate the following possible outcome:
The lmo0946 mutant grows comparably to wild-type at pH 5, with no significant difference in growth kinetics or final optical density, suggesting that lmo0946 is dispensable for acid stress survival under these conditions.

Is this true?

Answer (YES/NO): NO